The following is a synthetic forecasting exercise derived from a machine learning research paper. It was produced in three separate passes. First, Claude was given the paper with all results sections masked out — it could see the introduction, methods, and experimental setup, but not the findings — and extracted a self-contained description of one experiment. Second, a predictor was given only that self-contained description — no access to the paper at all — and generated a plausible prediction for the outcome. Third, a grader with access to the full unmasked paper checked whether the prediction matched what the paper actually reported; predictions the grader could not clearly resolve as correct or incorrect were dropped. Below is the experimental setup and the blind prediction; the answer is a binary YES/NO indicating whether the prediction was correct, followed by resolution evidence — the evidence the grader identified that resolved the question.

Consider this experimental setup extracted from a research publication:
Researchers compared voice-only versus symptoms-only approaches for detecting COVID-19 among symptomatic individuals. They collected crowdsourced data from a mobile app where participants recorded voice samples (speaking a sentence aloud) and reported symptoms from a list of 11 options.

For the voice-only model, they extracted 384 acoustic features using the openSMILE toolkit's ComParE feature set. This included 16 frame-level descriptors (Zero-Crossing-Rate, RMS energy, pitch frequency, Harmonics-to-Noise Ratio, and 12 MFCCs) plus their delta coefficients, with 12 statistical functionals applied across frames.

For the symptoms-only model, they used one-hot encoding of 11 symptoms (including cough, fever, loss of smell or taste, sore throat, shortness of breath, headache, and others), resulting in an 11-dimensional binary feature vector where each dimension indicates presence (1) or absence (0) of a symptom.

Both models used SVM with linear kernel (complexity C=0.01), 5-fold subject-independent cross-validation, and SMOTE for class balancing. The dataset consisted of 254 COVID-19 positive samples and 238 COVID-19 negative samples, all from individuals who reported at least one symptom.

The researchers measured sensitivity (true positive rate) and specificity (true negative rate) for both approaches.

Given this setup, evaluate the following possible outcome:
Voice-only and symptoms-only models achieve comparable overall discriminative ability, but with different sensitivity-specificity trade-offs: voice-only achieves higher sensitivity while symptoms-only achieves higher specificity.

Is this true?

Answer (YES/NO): YES